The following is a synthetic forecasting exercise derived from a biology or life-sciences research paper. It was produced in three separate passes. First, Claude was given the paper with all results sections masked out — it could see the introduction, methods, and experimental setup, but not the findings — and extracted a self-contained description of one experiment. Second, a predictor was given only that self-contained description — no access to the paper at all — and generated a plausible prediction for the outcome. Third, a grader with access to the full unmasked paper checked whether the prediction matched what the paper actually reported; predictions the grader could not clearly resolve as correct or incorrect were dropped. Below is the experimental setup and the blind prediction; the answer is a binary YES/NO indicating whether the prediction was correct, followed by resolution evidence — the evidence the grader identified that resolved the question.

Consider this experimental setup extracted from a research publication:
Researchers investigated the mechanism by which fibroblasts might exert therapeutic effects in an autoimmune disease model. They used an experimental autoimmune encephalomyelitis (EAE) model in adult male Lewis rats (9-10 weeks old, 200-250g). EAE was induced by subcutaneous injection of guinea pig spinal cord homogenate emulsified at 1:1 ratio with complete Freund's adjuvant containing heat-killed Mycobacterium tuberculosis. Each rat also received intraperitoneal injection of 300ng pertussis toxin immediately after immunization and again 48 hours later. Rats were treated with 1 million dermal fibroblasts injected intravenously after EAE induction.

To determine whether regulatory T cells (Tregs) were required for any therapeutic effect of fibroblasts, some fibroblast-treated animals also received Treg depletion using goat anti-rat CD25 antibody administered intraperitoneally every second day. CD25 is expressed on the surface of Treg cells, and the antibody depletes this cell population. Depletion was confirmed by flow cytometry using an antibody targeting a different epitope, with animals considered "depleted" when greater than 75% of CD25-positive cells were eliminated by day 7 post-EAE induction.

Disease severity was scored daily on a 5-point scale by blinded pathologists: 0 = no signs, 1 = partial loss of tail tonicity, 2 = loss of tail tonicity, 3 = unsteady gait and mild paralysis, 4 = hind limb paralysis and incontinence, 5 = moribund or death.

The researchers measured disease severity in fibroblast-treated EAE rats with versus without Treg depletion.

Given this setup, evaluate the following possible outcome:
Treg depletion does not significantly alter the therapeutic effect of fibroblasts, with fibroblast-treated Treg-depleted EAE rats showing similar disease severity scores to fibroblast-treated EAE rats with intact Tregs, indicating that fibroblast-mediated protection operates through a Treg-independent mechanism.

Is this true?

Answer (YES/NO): NO